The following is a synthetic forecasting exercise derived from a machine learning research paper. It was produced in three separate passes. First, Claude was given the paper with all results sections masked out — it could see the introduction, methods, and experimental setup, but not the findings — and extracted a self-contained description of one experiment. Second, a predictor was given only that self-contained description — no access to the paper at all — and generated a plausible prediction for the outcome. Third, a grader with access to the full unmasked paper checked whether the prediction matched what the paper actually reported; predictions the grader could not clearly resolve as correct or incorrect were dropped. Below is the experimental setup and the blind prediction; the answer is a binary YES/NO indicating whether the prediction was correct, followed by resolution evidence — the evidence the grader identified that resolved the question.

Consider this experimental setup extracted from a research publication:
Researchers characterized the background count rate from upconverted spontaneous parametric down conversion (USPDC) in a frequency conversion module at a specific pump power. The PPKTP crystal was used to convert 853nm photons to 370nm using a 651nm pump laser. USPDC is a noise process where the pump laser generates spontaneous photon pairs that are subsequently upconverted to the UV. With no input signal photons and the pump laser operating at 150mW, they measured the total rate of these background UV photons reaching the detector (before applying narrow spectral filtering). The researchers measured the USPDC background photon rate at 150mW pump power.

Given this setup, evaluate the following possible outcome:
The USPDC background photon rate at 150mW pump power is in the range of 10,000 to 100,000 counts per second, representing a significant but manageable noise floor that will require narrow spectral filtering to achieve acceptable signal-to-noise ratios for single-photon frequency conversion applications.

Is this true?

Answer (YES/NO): YES